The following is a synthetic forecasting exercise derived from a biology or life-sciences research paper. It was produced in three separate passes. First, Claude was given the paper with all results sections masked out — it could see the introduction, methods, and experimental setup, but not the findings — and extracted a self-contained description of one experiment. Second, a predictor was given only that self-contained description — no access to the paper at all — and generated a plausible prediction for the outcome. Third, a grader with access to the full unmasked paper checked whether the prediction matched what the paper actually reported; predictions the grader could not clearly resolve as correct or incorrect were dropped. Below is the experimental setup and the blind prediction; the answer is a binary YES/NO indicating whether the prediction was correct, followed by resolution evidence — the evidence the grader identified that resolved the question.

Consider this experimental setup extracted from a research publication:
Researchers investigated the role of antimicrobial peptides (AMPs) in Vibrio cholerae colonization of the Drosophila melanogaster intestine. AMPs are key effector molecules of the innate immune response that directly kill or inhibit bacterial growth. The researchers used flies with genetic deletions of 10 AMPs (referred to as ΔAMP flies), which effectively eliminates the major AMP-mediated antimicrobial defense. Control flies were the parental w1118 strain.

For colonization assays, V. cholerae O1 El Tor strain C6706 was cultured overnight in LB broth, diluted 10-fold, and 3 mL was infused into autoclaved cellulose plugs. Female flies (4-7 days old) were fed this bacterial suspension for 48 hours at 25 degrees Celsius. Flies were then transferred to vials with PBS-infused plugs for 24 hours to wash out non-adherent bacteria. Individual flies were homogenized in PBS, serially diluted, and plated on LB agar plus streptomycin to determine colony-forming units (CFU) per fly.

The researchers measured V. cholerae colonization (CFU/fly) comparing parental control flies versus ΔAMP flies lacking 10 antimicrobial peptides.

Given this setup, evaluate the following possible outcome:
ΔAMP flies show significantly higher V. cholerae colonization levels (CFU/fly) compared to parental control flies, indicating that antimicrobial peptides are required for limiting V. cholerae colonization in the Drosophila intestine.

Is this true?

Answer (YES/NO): YES